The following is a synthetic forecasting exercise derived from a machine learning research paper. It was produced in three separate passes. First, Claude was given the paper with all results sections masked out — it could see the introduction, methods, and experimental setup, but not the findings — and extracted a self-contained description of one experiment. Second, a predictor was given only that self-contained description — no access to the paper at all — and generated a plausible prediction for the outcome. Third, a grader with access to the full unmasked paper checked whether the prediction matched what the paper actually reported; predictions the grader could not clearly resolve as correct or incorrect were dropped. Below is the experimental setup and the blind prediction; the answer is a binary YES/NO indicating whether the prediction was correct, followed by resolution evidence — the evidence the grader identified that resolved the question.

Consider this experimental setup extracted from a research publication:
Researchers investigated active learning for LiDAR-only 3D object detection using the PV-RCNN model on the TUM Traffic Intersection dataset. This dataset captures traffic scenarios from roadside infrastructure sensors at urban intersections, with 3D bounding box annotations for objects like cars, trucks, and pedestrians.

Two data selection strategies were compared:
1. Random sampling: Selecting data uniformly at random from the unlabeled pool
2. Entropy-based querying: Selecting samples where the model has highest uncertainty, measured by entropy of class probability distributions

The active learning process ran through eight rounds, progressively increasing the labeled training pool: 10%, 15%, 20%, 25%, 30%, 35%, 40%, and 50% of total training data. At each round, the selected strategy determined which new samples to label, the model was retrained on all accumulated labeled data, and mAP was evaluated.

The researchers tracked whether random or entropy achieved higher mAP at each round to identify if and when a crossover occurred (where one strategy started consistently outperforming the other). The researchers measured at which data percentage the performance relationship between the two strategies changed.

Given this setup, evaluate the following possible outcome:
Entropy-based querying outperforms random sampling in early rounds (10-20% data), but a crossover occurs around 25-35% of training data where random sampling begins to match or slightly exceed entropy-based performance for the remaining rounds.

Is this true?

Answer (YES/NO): NO